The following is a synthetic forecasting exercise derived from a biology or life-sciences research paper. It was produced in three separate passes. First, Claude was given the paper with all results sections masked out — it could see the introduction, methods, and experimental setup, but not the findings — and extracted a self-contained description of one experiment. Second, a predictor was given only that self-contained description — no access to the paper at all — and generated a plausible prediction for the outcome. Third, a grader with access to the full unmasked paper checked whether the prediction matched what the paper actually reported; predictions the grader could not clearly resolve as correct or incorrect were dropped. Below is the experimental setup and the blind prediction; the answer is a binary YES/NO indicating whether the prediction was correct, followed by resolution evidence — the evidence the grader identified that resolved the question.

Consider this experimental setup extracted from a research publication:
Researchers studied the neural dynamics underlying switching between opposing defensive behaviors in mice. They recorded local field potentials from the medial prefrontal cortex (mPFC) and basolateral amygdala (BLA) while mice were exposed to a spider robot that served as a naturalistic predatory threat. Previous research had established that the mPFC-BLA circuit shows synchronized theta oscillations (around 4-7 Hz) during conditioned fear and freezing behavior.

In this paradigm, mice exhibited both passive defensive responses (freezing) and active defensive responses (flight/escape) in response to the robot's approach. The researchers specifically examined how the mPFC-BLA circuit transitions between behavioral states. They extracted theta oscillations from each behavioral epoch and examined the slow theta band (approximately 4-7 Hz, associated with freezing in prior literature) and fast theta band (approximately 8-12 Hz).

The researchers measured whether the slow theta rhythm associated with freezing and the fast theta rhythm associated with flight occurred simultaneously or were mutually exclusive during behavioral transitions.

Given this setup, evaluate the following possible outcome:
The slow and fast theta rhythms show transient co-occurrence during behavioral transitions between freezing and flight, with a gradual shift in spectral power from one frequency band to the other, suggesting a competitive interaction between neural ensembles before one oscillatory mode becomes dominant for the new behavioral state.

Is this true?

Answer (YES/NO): NO